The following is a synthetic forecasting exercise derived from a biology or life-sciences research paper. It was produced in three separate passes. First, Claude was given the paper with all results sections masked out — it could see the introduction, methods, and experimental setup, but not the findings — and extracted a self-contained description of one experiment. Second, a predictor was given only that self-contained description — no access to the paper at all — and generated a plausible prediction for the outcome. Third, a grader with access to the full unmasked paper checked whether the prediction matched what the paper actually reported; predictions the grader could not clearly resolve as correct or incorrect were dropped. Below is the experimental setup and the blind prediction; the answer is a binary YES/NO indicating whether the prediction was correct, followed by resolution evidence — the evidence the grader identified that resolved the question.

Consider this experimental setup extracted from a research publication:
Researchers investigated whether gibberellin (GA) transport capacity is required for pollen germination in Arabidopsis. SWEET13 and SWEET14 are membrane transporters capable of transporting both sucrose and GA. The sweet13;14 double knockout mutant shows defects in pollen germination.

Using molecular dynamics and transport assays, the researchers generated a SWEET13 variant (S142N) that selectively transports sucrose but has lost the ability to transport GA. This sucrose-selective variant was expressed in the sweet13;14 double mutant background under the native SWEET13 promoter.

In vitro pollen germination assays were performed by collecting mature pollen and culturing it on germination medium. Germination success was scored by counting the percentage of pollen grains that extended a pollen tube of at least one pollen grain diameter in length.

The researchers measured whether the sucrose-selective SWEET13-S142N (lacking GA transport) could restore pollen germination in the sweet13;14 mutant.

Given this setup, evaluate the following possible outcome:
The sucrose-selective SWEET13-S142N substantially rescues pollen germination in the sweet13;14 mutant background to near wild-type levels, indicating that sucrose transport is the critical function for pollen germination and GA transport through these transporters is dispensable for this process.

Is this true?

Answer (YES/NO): YES